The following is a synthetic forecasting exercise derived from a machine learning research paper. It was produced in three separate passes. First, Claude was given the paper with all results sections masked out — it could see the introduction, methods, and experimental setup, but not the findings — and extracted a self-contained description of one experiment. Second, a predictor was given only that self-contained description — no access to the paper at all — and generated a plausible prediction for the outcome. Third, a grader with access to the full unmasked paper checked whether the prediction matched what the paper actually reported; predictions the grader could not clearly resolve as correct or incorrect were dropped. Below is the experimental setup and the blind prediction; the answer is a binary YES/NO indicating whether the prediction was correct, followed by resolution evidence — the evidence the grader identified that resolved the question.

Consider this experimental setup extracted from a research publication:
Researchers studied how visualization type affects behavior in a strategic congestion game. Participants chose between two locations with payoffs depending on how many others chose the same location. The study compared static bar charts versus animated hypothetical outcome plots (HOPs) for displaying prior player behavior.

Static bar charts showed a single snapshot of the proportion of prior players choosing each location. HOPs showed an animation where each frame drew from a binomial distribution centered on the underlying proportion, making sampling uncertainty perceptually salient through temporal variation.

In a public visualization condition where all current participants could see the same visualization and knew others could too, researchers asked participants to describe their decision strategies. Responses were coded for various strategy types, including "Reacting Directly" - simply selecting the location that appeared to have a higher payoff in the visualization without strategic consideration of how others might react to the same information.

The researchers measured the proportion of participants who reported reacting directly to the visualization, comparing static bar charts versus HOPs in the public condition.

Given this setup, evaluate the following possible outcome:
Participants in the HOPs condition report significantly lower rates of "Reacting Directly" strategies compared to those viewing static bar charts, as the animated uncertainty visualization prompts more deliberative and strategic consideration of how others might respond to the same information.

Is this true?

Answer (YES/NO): NO